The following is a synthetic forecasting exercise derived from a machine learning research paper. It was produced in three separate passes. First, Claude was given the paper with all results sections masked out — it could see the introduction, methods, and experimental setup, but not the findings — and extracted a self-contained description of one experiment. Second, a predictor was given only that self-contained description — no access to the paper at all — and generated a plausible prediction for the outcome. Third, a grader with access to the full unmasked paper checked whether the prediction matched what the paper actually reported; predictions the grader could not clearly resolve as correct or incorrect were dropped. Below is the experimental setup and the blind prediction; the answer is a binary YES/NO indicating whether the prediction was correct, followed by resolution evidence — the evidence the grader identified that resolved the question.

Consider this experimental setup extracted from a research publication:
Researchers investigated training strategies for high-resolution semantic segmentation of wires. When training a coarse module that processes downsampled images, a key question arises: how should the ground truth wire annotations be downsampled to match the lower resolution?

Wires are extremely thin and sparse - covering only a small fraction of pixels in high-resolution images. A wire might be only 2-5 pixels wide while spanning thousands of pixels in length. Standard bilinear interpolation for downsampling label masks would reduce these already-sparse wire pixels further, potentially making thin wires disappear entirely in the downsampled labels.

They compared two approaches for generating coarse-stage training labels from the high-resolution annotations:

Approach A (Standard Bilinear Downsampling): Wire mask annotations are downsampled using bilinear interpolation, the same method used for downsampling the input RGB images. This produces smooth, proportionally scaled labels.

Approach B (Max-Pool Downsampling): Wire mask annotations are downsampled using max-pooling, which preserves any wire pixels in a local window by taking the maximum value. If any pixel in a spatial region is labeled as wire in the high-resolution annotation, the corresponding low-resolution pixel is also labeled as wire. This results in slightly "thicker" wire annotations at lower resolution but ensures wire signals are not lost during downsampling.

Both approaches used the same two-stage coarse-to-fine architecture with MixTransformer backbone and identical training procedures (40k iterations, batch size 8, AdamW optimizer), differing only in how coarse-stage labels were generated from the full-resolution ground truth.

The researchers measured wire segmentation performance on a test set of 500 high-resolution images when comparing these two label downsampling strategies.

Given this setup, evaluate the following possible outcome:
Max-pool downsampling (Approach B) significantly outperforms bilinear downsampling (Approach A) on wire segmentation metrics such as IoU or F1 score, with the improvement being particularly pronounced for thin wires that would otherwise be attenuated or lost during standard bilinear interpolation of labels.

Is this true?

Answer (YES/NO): NO